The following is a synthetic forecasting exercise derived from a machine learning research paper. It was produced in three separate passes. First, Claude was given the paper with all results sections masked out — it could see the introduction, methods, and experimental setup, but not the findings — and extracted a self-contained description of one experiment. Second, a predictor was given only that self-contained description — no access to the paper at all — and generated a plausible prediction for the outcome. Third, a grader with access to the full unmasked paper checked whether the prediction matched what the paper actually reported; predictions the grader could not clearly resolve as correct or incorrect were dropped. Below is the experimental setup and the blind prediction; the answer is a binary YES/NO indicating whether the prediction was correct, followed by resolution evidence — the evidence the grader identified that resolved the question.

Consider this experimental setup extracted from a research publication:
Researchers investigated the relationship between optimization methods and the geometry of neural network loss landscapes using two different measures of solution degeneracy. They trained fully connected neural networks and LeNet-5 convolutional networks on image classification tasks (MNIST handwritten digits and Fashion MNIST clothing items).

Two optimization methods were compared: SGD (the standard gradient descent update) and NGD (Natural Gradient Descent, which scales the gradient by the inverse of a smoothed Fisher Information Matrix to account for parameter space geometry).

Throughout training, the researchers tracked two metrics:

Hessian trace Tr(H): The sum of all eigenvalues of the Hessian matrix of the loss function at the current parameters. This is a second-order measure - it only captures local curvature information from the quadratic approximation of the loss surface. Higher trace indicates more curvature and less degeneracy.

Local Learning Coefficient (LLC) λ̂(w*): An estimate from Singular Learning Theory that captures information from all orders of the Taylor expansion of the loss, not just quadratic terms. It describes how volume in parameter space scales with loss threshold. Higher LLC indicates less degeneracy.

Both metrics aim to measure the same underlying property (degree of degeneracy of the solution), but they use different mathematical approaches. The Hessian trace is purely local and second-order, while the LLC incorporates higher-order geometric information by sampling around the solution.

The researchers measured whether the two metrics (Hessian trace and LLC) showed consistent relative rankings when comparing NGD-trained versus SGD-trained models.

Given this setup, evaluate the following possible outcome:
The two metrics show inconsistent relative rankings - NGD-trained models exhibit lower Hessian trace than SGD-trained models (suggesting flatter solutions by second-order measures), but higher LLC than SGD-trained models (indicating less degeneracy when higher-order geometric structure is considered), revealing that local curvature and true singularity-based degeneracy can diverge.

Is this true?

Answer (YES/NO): NO